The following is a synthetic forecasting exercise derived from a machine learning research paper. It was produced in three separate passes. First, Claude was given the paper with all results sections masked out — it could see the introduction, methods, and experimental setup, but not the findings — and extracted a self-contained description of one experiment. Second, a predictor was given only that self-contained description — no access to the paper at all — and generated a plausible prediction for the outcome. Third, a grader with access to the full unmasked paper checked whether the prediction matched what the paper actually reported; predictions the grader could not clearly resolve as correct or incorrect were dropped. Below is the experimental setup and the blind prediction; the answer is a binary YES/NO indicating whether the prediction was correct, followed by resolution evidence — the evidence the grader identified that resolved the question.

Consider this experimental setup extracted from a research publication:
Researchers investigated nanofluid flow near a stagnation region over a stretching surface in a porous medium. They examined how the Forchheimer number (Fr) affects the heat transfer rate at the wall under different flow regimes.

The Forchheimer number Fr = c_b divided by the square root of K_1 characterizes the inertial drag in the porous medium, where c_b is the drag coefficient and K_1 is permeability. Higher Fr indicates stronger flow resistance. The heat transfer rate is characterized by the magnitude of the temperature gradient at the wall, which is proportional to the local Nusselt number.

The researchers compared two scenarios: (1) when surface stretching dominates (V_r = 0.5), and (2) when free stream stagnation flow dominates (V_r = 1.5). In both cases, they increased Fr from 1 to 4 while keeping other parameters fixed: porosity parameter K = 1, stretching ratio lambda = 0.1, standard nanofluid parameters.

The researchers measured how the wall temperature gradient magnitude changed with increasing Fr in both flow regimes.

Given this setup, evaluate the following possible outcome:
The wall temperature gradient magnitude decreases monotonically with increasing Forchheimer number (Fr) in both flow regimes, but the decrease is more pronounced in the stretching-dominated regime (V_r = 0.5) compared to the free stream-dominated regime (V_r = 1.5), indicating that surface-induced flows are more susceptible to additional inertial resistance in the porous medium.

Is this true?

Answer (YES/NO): NO